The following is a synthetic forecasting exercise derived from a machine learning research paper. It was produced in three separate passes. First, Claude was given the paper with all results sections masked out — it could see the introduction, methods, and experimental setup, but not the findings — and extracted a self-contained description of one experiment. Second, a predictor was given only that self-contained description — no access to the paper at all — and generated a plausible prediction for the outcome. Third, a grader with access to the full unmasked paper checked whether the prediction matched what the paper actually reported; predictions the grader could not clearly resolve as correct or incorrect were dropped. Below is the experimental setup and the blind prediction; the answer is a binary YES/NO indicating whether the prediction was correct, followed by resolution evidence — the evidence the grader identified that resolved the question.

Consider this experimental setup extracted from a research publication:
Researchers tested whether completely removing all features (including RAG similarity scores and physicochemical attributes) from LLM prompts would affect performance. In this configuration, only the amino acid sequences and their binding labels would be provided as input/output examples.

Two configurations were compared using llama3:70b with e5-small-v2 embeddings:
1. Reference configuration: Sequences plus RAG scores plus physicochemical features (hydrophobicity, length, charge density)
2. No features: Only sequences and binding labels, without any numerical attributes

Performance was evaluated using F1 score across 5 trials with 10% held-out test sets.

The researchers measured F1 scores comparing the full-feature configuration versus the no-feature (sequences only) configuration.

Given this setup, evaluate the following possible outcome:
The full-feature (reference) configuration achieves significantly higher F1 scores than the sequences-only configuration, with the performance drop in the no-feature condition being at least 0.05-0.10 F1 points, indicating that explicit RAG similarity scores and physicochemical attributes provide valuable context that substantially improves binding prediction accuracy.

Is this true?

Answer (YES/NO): NO